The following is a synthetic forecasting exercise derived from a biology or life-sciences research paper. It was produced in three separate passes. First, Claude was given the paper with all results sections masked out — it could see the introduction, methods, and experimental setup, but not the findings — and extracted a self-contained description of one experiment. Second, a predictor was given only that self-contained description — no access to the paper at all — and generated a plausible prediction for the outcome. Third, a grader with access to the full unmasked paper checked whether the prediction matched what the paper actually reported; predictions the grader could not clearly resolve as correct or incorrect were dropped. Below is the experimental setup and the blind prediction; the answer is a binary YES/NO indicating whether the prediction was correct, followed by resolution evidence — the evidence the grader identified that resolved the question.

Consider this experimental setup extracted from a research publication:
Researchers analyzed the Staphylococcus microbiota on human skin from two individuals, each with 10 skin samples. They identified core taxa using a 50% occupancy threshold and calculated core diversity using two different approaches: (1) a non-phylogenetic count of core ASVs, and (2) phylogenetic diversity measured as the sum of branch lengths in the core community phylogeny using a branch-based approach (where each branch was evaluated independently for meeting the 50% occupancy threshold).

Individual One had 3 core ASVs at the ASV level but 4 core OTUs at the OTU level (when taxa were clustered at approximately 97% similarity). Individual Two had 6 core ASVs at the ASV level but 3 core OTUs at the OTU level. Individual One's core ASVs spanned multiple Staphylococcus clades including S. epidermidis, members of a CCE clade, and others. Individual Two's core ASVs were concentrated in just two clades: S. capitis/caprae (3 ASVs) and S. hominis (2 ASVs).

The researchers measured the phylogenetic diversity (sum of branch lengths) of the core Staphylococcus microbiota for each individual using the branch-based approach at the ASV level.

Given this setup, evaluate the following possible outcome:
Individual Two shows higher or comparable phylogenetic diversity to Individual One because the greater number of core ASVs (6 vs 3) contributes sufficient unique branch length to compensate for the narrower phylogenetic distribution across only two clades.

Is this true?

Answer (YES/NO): NO